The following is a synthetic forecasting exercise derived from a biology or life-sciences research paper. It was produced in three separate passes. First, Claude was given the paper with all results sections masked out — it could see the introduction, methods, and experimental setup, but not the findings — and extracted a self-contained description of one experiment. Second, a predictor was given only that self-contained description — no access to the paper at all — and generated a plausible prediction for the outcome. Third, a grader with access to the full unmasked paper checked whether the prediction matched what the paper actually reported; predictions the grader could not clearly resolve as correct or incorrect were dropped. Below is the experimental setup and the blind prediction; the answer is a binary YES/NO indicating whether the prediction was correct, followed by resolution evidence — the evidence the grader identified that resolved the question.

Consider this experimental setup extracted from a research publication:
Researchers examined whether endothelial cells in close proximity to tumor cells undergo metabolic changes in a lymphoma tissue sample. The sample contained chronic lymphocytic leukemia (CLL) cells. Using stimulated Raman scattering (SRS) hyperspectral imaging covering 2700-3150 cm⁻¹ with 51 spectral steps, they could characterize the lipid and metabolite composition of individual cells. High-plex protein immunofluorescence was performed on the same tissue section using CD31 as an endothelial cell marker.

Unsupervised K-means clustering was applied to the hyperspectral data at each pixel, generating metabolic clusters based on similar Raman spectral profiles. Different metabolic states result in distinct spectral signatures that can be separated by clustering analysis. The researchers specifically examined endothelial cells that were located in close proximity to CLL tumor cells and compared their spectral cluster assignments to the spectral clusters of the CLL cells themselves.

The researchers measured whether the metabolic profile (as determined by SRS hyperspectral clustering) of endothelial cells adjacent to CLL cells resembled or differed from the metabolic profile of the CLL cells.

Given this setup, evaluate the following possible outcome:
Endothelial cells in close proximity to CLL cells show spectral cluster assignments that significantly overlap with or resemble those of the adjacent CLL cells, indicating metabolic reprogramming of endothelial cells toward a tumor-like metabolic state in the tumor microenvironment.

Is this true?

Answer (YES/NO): YES